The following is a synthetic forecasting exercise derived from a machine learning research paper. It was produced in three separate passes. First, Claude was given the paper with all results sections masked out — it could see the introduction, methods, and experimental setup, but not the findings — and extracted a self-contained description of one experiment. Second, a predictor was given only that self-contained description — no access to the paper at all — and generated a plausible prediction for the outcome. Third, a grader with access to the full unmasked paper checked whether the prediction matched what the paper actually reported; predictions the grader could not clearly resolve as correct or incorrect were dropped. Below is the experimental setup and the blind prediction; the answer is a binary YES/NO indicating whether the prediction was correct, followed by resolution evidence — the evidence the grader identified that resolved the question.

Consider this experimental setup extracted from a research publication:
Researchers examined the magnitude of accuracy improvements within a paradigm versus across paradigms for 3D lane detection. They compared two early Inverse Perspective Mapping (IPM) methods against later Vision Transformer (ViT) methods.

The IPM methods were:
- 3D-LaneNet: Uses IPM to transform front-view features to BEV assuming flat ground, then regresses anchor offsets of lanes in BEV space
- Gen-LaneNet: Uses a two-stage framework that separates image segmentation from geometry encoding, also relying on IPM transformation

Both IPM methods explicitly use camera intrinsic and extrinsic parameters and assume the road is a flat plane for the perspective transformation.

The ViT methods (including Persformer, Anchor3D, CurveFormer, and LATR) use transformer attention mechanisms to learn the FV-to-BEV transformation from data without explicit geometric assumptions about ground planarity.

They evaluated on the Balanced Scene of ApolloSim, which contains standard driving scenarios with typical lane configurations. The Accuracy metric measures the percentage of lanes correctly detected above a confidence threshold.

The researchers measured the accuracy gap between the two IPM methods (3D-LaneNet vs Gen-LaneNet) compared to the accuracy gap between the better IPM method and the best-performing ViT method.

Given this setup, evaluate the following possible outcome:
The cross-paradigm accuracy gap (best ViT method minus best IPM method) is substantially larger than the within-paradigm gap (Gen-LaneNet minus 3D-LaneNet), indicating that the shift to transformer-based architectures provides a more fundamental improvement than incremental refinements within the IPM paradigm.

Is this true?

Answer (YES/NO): YES